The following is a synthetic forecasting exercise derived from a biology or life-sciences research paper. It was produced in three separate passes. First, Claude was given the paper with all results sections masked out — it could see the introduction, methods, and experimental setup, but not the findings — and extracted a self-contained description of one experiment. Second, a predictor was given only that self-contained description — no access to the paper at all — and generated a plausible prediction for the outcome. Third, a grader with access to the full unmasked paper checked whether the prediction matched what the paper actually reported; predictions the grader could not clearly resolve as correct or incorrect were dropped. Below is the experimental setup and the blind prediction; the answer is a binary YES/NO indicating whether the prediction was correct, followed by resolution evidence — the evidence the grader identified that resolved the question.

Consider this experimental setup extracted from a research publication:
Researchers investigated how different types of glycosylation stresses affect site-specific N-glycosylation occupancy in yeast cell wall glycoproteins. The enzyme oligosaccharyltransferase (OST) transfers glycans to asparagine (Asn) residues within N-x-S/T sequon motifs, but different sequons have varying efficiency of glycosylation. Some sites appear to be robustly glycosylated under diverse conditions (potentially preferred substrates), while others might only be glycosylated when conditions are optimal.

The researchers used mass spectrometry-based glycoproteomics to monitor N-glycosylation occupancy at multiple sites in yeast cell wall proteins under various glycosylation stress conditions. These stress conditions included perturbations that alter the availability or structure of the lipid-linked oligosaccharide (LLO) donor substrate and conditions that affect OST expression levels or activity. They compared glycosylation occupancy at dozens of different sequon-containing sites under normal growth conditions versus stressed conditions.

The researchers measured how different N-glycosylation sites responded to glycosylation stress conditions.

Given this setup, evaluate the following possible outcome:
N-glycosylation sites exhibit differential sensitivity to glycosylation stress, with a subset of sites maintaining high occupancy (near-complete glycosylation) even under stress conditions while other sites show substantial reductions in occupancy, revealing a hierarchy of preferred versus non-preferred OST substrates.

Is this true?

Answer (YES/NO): YES